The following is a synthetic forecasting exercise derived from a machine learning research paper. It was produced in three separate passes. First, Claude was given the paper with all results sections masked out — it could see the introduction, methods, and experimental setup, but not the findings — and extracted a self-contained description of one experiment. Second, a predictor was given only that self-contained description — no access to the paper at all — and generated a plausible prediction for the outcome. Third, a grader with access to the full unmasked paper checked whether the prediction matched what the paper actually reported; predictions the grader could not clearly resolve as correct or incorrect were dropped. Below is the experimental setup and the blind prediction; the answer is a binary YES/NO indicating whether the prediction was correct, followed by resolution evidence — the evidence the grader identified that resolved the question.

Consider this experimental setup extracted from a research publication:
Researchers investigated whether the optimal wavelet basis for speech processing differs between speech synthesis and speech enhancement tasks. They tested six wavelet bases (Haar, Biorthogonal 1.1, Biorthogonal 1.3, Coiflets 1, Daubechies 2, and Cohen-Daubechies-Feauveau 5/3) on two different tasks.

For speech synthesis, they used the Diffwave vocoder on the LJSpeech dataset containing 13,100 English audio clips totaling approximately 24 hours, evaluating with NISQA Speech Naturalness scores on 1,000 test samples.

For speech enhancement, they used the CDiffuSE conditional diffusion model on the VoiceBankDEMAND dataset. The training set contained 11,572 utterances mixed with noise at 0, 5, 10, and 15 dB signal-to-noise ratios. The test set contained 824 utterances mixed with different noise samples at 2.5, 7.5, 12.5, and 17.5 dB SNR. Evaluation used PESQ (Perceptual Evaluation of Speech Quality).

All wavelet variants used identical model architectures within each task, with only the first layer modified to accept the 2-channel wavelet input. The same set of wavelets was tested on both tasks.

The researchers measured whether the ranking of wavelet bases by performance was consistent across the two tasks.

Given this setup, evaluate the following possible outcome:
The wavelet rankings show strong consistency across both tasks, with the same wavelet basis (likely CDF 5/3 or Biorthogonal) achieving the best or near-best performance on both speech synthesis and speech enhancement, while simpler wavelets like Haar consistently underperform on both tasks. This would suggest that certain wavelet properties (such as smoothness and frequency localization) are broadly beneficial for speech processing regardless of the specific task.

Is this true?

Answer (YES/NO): NO